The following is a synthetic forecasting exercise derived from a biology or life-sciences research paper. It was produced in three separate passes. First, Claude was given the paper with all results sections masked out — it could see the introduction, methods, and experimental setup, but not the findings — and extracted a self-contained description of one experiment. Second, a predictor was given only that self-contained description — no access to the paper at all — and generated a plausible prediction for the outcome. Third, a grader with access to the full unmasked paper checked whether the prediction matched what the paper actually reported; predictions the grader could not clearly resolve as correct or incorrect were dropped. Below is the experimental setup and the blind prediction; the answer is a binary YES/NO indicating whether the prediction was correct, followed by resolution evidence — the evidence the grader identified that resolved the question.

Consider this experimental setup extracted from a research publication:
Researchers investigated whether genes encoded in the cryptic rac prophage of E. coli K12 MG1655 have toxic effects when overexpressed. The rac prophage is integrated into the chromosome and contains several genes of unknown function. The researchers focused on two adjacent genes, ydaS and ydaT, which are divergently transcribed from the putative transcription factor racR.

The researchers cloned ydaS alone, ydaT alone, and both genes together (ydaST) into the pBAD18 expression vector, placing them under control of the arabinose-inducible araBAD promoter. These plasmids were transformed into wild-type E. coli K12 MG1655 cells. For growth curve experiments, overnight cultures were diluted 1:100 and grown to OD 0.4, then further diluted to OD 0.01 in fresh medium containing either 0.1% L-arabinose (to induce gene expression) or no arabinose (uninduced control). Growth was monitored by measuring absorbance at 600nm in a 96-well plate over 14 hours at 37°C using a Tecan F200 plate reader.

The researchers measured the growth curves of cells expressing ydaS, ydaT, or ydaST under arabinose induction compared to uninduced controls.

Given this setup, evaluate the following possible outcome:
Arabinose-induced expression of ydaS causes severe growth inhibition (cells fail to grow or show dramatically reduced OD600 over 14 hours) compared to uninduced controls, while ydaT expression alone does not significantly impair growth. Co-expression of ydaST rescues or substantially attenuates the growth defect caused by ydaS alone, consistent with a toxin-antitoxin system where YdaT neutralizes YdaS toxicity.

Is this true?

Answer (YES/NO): NO